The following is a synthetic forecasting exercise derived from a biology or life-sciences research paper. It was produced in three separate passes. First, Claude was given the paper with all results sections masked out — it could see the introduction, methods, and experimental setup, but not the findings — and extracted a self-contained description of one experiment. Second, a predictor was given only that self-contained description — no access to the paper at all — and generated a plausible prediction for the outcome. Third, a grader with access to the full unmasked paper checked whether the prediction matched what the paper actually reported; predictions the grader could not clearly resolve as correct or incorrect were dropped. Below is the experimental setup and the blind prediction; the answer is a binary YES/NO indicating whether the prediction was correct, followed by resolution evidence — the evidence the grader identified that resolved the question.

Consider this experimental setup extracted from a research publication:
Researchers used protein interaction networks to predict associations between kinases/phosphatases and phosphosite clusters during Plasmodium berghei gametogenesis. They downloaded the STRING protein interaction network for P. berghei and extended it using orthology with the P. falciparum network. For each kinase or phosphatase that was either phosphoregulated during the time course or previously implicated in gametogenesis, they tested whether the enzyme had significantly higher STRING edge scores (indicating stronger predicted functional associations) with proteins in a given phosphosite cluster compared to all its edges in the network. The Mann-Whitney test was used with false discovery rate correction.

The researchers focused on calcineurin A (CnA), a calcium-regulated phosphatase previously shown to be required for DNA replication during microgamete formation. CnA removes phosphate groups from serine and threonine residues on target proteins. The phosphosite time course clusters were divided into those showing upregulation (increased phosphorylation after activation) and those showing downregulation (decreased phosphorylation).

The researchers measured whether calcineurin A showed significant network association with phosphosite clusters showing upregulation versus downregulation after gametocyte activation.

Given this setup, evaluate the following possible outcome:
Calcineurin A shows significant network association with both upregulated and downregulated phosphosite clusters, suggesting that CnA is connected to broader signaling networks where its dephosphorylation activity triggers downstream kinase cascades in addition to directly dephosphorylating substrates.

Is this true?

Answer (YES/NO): NO